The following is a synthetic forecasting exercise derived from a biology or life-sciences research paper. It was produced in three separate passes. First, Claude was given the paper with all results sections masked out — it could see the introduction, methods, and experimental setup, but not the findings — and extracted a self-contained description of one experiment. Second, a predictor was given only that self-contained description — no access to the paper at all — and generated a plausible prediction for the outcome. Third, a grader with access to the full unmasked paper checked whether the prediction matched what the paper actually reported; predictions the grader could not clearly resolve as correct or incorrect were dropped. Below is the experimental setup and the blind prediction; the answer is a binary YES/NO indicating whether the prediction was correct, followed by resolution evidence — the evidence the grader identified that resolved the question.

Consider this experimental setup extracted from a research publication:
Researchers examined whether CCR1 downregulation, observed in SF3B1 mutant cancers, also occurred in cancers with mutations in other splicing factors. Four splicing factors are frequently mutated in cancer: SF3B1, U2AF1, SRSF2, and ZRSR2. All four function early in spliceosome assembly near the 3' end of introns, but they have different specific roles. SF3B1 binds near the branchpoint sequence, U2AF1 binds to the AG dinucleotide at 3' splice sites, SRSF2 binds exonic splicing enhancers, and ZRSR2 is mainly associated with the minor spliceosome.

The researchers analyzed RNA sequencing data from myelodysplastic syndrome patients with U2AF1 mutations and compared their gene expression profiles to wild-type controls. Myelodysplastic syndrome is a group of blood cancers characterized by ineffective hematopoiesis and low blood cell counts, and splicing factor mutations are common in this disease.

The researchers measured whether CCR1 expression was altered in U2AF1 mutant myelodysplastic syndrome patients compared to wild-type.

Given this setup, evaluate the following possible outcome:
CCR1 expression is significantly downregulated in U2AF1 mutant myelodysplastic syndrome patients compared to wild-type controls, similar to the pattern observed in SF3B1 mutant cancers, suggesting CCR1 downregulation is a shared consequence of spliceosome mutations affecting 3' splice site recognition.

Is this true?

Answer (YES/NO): YES